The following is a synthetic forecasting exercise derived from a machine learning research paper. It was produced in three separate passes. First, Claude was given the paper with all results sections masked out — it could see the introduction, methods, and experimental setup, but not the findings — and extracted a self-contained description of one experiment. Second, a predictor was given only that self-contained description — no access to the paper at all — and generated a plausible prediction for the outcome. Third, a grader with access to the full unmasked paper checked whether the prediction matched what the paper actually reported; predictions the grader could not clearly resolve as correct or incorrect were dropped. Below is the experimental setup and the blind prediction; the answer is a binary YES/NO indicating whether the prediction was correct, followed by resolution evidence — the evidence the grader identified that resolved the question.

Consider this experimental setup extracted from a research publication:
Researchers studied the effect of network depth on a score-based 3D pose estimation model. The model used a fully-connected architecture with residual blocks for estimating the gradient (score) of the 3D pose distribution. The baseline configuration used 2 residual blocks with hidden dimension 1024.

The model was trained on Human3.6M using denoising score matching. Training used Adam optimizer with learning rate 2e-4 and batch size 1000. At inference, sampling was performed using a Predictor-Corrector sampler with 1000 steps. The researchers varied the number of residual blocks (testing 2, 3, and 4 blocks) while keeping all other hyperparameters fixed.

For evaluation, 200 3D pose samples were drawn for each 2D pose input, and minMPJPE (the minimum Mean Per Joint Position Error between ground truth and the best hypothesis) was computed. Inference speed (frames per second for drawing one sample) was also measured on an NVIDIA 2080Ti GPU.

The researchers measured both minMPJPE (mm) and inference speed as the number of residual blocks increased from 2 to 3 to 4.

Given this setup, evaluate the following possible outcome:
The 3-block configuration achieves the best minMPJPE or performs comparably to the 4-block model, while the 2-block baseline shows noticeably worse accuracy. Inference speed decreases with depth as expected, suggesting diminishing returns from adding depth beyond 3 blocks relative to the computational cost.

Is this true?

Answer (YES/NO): NO